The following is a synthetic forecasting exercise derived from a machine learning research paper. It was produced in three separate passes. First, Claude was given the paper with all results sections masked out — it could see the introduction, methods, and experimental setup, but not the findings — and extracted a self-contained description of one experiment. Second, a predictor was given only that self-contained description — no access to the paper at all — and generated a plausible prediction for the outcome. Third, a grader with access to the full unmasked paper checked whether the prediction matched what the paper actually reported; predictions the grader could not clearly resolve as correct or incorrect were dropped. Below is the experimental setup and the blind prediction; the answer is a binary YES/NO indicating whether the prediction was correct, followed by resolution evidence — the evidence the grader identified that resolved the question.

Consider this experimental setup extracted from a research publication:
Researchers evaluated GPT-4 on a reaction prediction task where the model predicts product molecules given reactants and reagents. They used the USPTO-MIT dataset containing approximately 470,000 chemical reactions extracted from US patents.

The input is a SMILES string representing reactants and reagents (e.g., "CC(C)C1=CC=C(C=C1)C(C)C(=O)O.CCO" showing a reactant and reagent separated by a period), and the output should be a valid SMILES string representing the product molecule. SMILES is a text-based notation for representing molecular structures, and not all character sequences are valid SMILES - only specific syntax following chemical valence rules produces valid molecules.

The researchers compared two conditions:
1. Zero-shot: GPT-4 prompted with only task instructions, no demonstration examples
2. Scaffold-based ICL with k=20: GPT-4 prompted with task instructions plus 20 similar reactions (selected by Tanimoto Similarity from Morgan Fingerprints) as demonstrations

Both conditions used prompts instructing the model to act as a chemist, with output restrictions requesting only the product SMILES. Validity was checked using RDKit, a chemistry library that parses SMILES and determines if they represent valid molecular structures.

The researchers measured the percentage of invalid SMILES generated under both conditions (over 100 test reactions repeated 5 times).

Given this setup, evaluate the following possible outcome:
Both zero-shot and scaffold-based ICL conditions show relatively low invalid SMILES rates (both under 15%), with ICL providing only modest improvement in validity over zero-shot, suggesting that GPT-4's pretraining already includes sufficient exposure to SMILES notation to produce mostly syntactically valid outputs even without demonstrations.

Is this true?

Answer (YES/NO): NO